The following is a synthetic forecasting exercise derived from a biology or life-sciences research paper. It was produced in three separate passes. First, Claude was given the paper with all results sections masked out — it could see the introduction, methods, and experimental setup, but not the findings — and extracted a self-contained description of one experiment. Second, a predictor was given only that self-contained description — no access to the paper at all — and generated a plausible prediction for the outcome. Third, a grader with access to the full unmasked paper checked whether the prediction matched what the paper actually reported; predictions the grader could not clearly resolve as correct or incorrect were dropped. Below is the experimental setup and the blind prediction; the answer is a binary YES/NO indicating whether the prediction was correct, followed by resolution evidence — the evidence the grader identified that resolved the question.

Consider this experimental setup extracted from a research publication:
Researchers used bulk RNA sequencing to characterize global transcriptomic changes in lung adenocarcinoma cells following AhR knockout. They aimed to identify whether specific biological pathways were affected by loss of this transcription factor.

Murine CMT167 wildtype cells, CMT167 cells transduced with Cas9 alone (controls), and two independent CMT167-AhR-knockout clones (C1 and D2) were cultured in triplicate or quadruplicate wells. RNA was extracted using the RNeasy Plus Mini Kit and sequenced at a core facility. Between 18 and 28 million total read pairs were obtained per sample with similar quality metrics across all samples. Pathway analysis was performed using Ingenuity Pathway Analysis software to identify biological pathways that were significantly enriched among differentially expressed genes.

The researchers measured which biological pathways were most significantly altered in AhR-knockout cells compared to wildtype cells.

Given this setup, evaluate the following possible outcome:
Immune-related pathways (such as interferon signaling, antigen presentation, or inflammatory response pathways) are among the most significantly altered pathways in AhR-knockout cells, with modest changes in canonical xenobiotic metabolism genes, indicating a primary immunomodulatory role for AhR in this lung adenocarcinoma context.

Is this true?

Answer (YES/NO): NO